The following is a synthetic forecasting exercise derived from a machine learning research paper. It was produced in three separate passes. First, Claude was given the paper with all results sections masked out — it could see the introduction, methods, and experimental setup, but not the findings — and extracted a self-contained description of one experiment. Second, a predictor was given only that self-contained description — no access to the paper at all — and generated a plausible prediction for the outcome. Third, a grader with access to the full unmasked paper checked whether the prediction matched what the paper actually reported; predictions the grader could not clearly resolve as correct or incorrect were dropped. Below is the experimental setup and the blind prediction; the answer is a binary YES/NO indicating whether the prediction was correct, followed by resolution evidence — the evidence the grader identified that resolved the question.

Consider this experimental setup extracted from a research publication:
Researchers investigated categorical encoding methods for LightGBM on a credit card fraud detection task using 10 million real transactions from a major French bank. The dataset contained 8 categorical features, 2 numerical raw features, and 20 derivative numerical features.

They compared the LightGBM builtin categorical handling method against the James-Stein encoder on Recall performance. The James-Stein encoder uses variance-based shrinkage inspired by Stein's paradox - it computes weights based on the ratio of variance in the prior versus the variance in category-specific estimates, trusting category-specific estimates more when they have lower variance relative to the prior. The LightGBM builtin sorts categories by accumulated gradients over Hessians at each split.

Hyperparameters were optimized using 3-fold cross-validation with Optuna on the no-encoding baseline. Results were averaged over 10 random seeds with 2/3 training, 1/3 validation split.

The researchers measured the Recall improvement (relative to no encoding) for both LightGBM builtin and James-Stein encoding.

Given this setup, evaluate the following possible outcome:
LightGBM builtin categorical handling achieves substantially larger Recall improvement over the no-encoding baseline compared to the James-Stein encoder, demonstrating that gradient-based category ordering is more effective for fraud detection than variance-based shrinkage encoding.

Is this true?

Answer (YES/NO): NO